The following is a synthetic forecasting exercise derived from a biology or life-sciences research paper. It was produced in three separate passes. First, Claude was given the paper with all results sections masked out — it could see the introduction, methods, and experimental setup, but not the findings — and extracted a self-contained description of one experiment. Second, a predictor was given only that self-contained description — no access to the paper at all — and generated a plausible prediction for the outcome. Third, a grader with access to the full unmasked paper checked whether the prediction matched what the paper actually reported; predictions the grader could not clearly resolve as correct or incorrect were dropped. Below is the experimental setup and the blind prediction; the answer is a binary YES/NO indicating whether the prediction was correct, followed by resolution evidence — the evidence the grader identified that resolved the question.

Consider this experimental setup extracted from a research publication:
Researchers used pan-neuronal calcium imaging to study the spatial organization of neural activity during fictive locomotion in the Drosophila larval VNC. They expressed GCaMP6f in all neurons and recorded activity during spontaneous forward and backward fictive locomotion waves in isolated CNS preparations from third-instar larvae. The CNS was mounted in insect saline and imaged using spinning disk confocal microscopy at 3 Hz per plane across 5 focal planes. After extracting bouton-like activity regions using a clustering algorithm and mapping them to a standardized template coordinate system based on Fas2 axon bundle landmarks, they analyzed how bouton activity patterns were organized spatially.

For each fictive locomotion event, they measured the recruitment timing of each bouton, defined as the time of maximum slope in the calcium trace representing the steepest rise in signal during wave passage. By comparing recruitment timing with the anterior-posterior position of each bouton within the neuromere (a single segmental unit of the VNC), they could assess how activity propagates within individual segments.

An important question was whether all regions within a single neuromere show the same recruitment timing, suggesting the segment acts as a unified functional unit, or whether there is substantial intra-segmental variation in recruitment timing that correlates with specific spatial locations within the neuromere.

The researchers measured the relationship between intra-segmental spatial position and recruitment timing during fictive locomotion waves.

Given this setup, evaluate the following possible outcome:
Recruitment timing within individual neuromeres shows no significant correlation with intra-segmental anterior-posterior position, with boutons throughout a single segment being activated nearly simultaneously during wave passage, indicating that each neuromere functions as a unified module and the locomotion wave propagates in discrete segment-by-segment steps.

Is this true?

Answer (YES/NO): NO